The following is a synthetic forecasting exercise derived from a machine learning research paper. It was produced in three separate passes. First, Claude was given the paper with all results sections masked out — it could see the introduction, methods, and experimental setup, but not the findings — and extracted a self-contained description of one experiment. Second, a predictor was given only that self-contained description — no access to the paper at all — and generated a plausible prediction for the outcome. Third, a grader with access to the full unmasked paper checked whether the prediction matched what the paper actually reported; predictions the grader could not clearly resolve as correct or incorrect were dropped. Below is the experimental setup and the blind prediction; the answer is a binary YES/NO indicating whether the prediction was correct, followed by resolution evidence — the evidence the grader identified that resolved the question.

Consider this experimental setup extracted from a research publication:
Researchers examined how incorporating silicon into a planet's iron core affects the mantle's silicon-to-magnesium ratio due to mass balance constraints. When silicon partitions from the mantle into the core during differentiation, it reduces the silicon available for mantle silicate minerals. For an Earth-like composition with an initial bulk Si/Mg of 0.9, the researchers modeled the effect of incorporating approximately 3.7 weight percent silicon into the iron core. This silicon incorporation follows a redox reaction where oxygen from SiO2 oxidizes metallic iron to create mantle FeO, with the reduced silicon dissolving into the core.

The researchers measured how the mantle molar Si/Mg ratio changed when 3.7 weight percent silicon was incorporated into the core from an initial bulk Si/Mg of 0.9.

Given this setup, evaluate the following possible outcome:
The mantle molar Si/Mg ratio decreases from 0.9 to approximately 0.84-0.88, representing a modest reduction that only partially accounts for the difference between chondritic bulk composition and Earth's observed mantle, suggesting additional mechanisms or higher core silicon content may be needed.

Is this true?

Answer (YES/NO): NO